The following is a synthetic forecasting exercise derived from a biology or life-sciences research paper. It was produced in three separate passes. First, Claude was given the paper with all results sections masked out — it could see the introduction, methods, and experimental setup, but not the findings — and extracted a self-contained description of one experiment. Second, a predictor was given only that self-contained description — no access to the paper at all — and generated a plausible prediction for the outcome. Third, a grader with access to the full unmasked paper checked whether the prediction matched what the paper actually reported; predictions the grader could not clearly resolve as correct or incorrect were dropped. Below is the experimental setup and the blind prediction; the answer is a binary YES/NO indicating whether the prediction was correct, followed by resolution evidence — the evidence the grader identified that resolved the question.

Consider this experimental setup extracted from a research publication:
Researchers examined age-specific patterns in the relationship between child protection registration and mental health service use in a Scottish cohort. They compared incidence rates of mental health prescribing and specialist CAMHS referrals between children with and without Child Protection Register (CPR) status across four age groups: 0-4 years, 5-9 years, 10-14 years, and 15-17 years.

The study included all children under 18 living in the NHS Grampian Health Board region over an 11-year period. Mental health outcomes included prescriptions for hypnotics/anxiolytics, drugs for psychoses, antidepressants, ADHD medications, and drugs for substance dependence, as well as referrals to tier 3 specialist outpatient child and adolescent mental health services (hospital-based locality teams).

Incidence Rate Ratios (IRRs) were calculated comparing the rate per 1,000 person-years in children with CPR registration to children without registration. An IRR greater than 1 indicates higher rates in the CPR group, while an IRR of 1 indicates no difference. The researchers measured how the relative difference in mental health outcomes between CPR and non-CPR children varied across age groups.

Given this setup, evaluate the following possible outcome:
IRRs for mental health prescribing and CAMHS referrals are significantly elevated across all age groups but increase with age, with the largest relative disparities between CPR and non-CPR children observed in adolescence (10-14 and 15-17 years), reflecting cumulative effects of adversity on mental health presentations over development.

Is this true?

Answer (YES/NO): NO